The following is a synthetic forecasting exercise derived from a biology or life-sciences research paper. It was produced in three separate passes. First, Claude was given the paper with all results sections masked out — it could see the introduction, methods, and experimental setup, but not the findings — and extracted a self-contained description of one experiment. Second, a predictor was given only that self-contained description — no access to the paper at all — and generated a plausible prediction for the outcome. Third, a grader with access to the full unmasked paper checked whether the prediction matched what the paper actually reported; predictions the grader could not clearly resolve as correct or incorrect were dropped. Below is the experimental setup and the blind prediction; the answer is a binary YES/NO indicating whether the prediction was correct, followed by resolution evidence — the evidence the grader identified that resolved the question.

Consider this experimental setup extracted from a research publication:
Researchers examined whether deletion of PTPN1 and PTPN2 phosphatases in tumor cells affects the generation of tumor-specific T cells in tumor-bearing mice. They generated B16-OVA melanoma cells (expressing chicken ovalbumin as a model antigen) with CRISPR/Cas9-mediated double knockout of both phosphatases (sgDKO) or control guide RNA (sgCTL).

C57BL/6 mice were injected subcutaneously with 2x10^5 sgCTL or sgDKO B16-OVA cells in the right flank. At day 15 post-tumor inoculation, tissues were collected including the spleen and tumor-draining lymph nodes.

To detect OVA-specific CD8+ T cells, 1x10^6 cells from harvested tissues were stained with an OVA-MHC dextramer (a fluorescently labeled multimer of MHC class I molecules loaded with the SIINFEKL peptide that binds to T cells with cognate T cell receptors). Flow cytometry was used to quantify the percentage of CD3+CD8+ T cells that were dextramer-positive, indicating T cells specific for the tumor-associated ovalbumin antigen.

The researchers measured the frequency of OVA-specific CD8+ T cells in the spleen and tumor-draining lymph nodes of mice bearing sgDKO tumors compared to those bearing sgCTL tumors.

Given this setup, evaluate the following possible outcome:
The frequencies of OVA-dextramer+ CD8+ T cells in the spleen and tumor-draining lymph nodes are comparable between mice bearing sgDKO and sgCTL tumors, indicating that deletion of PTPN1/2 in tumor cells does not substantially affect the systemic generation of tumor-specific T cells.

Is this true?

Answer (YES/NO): NO